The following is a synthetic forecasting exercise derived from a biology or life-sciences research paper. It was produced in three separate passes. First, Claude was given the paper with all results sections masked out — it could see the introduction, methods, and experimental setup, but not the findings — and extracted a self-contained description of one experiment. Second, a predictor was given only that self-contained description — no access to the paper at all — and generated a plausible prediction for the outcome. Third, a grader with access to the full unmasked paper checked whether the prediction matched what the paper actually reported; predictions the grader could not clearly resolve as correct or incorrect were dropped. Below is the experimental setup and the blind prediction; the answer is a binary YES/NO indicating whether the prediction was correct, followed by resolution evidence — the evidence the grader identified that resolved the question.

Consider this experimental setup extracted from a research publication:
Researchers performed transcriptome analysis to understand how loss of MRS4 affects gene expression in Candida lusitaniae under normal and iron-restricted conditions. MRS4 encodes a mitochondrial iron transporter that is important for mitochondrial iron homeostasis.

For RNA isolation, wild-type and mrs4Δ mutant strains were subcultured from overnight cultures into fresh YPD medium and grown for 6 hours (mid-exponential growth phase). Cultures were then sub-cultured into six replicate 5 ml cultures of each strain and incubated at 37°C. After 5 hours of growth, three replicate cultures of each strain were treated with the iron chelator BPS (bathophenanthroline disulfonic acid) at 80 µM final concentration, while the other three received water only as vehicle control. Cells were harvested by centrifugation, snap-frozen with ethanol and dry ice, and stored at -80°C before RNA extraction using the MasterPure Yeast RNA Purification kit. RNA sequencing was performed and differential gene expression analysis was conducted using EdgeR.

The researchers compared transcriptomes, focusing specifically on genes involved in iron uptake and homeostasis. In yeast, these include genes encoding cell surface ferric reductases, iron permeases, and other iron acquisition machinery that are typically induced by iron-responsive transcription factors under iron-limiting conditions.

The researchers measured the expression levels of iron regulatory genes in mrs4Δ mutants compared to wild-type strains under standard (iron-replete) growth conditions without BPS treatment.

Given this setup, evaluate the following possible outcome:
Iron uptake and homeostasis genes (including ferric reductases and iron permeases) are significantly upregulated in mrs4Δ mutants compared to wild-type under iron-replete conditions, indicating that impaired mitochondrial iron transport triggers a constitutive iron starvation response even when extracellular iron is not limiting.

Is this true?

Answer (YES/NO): YES